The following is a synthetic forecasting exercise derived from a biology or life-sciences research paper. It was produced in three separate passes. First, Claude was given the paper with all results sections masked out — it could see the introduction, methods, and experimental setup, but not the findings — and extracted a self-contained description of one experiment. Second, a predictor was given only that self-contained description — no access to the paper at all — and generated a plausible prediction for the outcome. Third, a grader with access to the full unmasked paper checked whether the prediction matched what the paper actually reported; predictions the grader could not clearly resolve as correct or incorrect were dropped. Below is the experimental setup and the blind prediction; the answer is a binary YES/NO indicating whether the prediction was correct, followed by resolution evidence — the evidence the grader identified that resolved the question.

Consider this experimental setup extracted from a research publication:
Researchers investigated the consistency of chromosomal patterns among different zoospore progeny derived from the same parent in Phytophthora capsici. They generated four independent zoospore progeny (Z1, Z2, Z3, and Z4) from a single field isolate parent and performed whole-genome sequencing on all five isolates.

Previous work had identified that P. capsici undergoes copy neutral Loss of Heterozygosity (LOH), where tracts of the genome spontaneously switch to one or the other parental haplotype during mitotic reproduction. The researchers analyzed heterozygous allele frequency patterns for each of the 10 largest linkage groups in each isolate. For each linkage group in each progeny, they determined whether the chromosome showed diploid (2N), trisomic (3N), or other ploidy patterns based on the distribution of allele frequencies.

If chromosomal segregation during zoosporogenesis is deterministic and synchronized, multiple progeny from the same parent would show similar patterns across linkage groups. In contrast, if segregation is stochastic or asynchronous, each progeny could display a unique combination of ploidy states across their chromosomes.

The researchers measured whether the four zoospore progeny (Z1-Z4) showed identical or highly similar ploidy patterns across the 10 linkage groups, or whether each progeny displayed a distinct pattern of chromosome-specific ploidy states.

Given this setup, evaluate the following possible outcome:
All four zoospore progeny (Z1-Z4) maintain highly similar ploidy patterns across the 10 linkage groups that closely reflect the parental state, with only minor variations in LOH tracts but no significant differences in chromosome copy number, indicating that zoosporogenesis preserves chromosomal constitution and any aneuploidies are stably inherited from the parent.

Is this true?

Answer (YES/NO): NO